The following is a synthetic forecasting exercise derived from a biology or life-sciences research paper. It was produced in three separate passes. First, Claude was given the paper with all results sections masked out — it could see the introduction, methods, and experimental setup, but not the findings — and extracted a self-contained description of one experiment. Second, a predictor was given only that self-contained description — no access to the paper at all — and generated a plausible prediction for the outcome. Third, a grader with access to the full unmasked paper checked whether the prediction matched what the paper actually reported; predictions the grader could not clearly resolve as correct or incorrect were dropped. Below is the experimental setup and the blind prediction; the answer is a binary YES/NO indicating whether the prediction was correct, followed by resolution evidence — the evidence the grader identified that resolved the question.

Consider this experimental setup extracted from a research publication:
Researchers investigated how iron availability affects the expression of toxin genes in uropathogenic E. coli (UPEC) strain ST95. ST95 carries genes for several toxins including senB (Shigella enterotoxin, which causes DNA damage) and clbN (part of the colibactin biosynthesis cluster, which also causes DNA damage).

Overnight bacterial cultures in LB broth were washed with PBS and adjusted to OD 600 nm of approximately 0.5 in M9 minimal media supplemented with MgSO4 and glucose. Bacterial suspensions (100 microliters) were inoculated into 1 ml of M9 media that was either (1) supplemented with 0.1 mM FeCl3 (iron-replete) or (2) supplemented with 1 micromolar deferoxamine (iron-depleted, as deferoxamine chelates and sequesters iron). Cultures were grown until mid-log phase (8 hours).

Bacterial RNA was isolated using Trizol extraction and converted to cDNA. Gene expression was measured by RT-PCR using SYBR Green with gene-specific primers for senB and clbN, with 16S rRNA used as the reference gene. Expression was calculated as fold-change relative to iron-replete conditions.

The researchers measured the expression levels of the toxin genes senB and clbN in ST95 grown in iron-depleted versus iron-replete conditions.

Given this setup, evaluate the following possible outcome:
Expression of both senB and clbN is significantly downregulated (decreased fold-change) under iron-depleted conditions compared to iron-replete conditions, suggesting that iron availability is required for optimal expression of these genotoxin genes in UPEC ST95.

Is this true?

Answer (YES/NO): NO